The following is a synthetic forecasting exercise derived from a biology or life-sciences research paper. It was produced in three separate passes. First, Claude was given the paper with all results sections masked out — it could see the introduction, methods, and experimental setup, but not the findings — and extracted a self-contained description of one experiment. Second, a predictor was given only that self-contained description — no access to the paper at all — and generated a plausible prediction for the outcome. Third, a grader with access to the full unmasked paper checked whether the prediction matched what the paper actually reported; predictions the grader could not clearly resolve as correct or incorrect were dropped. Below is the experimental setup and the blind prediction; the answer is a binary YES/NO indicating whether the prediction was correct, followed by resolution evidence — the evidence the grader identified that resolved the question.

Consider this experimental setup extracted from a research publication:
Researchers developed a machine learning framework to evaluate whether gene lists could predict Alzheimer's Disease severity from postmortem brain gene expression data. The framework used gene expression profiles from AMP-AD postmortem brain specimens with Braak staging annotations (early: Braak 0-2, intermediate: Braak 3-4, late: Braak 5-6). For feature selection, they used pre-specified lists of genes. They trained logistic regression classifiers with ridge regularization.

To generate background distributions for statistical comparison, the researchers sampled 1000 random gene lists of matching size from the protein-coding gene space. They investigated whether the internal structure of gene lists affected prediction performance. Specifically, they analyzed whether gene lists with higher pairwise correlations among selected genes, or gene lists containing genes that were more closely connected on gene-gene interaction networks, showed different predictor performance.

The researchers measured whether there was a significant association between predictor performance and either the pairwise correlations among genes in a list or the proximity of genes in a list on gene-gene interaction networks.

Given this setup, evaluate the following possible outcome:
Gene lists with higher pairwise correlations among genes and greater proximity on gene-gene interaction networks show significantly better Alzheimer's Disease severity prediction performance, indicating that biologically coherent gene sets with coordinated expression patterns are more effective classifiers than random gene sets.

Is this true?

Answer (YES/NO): NO